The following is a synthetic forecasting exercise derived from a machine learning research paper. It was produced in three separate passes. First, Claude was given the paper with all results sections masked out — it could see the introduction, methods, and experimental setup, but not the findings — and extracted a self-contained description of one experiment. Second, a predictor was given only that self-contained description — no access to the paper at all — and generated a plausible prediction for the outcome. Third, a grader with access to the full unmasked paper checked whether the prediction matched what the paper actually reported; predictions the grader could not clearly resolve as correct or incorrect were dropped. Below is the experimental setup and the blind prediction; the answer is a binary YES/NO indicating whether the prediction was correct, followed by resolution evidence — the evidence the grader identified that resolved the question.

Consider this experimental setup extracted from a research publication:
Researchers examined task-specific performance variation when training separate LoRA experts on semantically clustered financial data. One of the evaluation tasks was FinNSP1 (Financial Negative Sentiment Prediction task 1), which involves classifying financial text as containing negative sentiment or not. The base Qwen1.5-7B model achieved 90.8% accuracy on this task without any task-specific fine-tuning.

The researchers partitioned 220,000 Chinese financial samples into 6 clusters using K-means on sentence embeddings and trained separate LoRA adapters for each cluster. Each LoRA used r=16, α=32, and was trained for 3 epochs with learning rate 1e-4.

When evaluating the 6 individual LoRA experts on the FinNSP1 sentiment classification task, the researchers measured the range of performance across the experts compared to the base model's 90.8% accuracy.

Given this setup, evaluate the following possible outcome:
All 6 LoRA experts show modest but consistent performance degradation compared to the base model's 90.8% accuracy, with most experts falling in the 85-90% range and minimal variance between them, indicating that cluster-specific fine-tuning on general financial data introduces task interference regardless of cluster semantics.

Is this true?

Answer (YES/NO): NO